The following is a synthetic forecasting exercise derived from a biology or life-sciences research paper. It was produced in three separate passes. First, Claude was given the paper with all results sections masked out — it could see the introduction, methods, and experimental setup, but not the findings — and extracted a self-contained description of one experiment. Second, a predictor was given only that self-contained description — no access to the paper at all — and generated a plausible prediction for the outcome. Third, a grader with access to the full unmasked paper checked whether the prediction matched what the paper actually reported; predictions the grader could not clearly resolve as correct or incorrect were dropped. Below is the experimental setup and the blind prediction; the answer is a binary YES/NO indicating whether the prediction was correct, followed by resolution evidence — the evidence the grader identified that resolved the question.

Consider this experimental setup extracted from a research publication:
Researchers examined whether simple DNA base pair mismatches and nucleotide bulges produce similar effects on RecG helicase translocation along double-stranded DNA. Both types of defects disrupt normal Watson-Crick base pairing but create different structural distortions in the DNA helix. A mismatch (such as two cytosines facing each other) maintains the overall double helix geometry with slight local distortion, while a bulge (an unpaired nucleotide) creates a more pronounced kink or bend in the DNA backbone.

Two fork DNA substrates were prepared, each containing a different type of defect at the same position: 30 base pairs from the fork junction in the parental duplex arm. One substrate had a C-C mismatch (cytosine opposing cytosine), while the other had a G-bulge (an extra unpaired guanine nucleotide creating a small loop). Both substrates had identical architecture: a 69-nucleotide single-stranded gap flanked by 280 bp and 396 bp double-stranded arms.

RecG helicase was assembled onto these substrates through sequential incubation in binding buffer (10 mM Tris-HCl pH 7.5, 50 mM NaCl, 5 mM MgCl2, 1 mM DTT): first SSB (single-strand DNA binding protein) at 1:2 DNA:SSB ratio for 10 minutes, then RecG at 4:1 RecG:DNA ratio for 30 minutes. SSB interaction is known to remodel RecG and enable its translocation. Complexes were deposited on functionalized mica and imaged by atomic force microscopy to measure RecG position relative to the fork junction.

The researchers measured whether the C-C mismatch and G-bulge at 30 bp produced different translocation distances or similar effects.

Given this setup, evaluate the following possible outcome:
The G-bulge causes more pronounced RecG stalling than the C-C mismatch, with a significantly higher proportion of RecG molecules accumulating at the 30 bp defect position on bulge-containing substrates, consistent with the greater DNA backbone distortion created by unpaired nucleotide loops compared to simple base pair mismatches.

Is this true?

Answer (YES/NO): NO